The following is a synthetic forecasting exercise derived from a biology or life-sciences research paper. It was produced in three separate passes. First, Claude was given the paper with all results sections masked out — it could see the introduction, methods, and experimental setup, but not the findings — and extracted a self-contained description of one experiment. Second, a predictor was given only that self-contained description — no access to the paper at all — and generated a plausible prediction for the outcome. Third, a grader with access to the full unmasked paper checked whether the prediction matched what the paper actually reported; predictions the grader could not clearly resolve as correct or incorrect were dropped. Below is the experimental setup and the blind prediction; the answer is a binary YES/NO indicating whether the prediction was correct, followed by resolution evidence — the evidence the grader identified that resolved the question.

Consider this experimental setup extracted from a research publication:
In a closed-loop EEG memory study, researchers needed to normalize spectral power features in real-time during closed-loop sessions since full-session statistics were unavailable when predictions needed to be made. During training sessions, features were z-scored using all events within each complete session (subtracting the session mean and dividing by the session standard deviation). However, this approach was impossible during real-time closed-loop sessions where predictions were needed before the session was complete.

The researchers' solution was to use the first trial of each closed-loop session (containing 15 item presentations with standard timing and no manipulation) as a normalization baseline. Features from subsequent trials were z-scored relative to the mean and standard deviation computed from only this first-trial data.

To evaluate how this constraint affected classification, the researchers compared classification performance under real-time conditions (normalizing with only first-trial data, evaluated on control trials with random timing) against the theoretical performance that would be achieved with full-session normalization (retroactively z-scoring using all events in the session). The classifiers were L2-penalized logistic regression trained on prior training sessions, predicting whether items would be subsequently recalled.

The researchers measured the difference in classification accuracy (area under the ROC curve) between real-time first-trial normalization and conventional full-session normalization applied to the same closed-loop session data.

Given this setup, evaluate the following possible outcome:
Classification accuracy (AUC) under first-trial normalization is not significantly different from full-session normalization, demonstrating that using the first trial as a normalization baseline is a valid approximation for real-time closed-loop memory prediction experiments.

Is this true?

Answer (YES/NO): NO